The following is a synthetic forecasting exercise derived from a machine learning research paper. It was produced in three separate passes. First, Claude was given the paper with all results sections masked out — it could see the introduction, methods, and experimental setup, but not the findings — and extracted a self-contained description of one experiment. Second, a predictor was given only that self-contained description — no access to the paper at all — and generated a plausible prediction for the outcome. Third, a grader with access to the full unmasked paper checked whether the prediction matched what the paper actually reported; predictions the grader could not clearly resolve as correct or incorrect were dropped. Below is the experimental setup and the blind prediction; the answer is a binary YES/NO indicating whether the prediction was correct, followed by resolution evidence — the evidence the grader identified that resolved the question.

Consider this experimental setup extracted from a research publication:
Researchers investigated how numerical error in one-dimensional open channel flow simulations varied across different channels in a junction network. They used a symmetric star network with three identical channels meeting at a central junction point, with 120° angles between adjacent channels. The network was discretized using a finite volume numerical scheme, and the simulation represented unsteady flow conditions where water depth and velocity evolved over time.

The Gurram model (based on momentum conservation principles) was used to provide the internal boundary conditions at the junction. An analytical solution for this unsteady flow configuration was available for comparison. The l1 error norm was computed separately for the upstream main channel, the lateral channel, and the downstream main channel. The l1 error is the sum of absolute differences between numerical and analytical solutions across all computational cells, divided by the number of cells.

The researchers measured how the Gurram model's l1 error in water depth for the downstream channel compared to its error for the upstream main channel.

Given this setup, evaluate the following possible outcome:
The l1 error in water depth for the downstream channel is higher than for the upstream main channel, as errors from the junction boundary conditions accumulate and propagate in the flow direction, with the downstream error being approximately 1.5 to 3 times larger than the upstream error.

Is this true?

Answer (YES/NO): YES